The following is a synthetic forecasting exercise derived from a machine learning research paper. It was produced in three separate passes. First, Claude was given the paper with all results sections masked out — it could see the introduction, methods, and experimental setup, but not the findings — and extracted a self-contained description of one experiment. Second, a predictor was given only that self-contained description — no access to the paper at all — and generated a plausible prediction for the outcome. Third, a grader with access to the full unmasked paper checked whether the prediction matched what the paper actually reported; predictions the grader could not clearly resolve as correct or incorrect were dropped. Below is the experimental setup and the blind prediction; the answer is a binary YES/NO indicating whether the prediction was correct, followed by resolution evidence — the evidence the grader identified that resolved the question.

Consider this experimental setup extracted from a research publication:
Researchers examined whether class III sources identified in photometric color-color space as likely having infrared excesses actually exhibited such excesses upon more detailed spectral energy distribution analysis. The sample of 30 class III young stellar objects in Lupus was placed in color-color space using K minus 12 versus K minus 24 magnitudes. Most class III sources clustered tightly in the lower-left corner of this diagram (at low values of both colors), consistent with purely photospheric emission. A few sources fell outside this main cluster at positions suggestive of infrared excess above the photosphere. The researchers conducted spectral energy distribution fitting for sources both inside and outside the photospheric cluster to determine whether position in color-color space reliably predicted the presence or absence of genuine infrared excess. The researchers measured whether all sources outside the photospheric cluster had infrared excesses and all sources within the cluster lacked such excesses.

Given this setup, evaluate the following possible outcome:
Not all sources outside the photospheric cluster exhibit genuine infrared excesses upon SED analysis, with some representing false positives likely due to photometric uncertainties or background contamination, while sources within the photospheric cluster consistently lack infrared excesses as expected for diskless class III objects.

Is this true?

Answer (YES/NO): NO